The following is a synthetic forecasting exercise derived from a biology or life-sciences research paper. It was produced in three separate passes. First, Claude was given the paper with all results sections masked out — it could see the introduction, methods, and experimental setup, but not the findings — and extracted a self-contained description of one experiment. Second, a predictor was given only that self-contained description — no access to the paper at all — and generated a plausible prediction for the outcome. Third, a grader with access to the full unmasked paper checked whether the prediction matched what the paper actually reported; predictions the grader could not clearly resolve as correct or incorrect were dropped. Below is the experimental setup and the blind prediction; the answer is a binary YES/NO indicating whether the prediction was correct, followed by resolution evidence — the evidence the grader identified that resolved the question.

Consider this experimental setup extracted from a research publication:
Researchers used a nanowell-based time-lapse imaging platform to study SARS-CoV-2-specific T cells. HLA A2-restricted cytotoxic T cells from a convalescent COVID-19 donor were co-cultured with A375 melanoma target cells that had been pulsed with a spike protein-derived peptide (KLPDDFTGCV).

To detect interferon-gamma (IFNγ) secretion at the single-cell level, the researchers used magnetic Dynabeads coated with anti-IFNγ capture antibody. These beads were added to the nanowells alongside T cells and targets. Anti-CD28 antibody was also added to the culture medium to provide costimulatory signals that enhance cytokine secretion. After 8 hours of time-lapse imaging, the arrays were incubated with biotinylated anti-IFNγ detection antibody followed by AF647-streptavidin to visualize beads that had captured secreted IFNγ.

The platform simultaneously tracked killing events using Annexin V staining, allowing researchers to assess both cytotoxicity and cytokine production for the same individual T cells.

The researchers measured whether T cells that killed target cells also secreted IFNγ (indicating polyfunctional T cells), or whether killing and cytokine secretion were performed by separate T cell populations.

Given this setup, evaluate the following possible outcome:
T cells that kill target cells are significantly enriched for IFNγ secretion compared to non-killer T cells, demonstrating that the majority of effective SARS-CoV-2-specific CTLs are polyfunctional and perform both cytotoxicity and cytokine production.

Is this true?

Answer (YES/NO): NO